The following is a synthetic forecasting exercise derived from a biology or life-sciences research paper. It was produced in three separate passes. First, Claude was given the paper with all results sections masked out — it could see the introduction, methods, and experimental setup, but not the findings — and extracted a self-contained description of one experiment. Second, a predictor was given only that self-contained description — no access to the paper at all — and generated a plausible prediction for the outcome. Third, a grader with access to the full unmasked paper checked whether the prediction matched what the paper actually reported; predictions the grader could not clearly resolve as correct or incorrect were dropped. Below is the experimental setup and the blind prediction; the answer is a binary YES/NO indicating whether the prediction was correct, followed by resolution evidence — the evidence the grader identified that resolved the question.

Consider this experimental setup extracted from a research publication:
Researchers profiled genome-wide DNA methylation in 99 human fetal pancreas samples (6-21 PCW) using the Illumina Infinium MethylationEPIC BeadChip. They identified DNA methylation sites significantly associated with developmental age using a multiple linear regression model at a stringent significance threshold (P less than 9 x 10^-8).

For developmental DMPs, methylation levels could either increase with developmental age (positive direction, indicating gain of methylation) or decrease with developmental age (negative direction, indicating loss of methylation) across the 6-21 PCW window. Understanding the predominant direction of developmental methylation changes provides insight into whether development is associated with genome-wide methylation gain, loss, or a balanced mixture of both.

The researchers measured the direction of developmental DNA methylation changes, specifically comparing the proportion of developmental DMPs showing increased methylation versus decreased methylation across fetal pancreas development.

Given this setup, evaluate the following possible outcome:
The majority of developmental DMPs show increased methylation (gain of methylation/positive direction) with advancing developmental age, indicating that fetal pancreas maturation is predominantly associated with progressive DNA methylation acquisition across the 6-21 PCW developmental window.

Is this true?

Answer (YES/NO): NO